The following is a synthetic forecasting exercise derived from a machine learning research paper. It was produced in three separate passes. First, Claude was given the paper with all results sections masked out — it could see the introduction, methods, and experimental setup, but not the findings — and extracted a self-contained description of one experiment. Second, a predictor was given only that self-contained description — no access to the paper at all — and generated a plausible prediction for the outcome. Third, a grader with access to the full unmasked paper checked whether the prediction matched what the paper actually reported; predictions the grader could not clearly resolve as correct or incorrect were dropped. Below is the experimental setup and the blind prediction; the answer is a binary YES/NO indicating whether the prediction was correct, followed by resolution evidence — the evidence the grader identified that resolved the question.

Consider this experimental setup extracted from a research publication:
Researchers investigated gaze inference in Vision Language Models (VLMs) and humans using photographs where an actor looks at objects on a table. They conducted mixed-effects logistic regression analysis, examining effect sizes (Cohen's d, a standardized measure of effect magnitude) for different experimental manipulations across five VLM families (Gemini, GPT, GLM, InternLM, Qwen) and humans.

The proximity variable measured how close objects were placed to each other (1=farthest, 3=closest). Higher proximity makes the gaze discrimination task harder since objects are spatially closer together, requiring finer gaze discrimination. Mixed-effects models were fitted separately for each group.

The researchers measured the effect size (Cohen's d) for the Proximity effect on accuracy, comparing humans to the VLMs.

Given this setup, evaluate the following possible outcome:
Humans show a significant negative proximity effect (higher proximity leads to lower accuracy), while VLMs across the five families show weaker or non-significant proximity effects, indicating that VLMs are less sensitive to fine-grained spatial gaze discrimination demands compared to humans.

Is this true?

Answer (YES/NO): YES